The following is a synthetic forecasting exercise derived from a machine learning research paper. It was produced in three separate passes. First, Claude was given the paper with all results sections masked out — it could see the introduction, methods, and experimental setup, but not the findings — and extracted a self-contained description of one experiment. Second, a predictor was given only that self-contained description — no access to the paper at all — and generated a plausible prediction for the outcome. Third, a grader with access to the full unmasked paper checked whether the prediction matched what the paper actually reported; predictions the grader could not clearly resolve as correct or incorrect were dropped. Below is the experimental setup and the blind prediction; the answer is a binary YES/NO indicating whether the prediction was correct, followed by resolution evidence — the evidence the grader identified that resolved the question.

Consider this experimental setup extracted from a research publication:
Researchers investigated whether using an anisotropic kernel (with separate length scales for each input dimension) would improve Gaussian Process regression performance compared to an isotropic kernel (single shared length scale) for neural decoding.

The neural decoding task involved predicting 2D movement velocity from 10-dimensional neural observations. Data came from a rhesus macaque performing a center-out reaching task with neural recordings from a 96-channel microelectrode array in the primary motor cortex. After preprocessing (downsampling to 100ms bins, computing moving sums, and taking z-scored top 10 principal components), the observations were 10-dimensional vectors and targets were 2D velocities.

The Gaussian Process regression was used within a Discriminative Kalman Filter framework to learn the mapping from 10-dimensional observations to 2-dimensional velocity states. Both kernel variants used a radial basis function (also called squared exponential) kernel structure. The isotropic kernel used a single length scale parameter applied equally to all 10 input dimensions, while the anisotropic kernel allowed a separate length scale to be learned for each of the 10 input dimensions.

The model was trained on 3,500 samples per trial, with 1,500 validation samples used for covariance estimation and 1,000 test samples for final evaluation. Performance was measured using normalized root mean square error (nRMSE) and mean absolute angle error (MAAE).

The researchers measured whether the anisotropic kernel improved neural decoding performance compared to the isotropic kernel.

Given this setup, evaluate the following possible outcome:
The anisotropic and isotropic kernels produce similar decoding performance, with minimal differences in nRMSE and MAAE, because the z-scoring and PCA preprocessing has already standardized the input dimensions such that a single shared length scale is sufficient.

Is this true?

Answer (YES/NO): YES